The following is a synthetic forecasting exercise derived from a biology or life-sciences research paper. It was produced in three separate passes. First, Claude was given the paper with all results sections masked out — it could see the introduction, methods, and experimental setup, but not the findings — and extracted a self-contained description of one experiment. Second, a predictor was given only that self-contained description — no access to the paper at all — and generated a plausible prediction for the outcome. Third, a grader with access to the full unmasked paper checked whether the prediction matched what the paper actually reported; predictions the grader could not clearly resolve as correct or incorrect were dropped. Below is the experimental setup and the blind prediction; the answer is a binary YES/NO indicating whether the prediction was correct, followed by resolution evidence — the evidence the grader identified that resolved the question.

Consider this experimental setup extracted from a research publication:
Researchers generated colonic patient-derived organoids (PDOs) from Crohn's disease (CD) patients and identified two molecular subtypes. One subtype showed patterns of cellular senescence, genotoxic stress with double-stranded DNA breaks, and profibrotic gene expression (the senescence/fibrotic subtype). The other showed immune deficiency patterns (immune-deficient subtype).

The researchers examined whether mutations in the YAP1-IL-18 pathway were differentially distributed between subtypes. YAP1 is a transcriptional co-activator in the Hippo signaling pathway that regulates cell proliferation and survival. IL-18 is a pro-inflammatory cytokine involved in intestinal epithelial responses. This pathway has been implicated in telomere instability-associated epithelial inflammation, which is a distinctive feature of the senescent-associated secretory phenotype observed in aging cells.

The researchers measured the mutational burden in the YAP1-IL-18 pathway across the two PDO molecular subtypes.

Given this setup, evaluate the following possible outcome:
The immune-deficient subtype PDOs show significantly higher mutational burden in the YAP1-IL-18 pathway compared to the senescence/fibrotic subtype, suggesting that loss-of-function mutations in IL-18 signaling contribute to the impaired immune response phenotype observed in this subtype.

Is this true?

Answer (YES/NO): NO